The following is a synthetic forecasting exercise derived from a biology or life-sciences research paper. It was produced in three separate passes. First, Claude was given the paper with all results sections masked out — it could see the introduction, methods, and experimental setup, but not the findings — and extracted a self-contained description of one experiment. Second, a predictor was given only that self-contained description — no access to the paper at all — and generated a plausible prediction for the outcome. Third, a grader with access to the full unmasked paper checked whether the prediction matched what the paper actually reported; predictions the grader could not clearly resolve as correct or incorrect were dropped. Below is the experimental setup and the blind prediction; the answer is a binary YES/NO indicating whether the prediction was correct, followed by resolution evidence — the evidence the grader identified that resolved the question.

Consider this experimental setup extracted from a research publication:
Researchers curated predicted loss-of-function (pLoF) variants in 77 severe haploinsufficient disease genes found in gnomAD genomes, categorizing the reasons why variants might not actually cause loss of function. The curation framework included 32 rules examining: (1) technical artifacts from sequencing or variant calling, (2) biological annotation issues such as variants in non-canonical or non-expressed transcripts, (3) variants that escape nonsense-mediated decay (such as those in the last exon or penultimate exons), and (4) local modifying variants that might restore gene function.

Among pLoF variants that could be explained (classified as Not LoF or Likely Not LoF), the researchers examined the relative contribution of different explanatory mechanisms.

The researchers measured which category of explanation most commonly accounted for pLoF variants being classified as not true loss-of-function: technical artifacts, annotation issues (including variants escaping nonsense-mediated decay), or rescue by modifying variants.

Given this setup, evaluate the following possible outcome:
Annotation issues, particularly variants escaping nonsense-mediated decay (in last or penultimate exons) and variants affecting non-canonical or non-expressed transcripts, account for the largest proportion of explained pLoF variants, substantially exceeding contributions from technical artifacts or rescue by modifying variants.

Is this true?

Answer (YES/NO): YES